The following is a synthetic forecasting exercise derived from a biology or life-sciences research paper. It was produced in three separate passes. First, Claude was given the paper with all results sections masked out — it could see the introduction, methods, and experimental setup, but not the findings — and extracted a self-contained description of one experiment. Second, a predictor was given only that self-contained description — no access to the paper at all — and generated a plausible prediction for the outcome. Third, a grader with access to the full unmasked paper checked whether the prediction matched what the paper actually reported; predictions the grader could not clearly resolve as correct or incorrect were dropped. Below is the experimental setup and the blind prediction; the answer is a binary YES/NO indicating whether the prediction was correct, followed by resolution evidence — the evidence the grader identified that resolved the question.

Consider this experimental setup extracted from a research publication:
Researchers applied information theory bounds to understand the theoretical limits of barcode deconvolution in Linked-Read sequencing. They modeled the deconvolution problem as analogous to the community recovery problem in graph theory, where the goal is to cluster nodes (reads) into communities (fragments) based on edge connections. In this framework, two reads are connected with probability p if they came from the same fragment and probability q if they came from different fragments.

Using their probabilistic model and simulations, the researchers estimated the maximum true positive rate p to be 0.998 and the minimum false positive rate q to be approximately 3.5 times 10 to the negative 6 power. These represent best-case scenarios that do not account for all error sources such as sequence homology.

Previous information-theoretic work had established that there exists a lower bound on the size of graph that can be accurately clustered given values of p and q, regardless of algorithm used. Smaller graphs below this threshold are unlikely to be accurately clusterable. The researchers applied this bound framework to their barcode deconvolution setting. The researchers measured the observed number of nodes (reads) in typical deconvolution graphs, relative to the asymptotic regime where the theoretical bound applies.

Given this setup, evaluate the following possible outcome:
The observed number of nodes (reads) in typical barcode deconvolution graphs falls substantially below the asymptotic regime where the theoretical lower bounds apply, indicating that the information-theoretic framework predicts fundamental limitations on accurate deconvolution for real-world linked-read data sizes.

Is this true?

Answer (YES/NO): NO